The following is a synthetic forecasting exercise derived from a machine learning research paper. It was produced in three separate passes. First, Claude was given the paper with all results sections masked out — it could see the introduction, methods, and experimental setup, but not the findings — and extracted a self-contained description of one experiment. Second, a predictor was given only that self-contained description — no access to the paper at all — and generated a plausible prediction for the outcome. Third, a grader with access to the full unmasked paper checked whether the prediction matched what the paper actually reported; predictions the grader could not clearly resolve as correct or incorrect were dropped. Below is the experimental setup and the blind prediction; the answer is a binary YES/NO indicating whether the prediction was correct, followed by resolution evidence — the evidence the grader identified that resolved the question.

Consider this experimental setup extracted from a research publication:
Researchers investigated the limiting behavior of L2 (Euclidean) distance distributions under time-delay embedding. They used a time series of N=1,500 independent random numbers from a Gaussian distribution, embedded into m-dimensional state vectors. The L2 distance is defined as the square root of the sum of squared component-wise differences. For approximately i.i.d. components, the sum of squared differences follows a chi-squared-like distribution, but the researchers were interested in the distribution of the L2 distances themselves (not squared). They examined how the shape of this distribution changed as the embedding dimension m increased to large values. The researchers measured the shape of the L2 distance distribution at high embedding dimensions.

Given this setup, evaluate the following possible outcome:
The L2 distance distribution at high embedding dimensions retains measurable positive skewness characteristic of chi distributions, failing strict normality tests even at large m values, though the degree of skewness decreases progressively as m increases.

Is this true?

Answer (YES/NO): NO